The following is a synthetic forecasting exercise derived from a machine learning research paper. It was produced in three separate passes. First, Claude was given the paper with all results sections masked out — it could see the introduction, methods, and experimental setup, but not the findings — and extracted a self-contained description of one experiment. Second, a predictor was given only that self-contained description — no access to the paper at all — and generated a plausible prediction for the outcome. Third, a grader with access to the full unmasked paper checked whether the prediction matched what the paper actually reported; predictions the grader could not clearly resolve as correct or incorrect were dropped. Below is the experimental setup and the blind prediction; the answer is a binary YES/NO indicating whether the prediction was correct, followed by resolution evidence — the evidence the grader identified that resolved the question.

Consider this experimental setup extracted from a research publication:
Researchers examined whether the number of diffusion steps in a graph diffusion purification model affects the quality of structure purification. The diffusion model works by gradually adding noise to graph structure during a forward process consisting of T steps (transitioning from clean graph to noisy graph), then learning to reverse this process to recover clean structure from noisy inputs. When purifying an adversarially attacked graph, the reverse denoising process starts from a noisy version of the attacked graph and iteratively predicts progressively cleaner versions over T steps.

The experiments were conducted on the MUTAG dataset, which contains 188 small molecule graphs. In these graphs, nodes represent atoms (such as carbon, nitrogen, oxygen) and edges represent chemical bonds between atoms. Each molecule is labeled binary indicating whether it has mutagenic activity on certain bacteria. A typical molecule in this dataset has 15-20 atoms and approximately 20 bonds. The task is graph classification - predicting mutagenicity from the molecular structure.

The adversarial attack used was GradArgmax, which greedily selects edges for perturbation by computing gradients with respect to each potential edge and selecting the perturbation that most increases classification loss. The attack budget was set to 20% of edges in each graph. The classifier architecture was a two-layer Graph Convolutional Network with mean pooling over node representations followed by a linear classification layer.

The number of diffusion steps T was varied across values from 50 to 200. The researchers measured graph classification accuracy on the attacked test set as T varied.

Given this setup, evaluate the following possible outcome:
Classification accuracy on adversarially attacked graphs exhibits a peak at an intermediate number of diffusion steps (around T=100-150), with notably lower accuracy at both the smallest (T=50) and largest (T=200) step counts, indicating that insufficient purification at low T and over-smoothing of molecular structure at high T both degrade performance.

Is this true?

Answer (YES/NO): NO